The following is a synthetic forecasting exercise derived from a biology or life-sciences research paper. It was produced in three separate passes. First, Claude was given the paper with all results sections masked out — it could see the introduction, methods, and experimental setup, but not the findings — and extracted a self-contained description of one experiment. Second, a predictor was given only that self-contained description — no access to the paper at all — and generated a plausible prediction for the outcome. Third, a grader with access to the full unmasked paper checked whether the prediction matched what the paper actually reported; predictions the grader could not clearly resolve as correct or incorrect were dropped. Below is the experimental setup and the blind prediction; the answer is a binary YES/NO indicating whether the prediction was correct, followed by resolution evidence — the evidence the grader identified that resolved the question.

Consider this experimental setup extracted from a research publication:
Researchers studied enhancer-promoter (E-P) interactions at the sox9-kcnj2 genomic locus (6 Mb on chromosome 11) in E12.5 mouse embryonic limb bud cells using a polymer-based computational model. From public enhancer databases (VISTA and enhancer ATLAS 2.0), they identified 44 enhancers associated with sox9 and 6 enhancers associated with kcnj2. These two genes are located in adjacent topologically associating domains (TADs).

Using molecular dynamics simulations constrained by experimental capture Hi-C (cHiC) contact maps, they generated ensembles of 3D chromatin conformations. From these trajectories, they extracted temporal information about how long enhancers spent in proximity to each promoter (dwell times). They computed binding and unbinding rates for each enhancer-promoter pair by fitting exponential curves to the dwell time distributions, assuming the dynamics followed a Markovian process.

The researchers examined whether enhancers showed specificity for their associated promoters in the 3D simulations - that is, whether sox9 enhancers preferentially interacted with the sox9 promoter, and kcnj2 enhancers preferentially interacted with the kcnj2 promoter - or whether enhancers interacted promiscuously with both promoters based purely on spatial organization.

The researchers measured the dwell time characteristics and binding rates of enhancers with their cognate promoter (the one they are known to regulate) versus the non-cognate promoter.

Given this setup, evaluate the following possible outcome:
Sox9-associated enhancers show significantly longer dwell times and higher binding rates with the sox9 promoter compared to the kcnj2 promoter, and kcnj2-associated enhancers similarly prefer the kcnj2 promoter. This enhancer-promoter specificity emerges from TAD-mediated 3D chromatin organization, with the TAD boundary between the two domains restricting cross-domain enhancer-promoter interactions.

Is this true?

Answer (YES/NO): NO